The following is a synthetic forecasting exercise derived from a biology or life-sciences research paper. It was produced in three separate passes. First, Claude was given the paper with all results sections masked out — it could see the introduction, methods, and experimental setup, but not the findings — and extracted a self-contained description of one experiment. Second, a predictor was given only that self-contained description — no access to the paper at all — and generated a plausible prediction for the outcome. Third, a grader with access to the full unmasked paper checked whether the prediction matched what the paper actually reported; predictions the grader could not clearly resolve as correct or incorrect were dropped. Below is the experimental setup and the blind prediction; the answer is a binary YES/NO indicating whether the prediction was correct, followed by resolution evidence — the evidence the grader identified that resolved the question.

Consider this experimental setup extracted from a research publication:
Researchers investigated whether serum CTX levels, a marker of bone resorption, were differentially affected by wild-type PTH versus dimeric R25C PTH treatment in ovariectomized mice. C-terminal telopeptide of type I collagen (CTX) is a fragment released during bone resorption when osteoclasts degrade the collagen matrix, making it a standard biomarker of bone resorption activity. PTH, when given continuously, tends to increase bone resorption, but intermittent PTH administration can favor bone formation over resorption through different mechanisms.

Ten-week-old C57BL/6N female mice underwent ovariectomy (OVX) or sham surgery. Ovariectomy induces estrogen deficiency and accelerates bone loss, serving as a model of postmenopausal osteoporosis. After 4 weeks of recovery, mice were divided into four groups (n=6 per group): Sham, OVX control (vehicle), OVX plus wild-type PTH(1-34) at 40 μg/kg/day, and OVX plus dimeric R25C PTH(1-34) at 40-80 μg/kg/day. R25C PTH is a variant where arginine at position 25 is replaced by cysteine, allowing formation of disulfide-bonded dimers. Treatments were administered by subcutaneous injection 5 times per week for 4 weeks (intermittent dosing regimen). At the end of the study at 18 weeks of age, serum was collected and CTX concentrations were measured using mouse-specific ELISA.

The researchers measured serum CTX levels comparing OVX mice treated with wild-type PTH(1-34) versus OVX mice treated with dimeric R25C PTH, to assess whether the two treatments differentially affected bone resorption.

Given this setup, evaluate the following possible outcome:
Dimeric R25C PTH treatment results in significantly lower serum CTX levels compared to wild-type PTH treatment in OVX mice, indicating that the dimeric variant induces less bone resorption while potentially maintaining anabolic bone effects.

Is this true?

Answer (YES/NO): NO